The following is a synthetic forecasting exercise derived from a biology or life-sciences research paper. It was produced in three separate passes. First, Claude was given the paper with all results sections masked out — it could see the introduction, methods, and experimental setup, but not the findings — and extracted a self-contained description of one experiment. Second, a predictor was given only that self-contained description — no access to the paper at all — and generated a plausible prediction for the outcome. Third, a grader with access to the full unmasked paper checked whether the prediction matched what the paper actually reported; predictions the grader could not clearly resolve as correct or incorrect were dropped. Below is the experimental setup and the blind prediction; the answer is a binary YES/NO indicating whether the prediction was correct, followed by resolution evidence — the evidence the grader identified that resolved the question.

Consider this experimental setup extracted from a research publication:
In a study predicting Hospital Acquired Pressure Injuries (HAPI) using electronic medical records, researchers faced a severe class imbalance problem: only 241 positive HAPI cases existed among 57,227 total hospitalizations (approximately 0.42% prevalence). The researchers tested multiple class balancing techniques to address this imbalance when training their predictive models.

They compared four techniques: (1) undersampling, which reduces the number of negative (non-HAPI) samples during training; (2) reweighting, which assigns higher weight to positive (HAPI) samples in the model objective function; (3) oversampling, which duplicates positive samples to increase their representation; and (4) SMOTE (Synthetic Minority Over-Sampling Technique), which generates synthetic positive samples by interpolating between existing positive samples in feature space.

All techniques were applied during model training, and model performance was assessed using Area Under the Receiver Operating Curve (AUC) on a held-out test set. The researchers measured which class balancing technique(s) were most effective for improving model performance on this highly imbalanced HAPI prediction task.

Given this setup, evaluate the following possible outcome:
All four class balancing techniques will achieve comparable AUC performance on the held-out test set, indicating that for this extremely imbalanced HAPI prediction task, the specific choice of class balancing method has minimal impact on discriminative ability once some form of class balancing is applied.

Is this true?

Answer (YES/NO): NO